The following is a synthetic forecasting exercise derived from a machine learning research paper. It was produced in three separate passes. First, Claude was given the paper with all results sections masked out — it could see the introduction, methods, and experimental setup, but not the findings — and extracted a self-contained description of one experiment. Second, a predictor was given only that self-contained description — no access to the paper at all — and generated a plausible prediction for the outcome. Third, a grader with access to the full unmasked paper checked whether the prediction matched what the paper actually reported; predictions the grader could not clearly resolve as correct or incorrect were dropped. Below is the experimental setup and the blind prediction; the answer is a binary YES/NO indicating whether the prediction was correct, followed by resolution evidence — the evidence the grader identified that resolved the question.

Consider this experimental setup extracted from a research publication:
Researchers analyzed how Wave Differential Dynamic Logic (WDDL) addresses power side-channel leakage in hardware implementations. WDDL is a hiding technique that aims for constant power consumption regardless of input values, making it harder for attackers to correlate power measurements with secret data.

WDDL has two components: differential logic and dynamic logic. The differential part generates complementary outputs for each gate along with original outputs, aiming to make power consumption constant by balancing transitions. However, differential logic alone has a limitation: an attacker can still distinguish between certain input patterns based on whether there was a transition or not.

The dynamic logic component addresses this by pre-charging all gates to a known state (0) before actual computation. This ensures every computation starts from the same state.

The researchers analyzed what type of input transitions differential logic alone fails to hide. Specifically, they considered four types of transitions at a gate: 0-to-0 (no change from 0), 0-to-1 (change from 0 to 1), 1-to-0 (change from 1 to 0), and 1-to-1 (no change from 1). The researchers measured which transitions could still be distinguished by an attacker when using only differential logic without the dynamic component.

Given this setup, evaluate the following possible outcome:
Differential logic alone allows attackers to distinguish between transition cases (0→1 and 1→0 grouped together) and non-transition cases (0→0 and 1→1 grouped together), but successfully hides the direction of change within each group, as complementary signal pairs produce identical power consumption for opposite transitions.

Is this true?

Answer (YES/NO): YES